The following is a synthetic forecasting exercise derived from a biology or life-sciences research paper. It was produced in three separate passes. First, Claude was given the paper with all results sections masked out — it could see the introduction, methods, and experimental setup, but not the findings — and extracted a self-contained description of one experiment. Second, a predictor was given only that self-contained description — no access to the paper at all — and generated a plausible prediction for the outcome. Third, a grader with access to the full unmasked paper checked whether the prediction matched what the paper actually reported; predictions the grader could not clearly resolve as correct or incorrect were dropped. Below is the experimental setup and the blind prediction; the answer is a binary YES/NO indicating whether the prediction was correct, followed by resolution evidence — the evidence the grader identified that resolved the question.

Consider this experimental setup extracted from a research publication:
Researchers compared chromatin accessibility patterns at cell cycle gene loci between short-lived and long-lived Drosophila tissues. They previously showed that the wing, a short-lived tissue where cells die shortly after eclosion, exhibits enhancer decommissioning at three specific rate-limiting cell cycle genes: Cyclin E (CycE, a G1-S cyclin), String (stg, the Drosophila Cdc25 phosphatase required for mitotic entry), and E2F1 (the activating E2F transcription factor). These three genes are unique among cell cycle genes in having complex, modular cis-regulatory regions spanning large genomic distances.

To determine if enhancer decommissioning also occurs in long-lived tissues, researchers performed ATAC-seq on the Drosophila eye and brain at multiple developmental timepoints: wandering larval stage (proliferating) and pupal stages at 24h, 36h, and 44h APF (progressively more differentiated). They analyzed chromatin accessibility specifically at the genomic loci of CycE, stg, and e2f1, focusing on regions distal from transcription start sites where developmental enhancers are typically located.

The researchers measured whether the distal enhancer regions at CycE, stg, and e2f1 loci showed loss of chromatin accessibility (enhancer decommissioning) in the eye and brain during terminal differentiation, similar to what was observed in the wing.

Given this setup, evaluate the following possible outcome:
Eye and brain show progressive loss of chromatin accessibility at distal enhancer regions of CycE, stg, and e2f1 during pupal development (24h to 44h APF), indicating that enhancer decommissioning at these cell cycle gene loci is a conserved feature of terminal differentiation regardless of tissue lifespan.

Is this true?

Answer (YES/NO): YES